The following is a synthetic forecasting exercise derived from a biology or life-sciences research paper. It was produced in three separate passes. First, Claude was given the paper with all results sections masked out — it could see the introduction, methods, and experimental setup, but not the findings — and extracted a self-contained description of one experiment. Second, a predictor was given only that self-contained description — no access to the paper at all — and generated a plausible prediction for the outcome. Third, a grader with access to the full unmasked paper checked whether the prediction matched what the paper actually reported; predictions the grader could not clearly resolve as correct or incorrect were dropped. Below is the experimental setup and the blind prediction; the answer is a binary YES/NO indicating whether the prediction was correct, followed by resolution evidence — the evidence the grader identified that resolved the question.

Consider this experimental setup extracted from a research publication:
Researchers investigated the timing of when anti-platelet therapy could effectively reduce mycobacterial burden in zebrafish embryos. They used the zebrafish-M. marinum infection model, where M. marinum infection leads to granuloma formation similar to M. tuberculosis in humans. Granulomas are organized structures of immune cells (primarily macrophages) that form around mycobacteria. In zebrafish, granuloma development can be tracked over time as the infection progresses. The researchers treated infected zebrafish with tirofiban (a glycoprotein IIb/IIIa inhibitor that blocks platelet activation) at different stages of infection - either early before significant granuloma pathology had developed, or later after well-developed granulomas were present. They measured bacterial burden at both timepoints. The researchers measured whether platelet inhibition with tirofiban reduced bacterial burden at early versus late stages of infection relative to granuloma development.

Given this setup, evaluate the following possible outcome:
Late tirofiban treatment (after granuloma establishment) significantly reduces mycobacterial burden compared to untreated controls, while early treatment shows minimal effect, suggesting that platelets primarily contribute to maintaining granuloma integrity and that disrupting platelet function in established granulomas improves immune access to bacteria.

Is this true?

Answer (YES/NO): YES